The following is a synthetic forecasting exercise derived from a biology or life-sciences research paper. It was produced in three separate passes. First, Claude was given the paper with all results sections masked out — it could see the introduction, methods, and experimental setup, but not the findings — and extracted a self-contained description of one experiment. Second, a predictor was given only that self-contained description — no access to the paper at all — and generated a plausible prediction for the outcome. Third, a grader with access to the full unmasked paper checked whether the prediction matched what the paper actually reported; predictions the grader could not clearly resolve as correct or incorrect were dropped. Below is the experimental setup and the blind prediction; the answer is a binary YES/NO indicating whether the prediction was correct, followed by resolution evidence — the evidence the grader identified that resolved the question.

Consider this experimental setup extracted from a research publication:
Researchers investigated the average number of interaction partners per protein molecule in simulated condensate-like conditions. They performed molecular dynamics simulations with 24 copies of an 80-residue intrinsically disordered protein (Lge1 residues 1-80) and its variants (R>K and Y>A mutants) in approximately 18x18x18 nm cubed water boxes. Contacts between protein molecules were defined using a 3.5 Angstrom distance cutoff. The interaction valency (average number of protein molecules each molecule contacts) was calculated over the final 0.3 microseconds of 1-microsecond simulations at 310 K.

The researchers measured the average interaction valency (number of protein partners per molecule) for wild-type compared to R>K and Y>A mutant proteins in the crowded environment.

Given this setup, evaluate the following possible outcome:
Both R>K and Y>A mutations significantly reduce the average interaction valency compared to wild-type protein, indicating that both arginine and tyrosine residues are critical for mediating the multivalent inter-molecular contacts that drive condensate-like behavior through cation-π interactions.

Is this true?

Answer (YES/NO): YES